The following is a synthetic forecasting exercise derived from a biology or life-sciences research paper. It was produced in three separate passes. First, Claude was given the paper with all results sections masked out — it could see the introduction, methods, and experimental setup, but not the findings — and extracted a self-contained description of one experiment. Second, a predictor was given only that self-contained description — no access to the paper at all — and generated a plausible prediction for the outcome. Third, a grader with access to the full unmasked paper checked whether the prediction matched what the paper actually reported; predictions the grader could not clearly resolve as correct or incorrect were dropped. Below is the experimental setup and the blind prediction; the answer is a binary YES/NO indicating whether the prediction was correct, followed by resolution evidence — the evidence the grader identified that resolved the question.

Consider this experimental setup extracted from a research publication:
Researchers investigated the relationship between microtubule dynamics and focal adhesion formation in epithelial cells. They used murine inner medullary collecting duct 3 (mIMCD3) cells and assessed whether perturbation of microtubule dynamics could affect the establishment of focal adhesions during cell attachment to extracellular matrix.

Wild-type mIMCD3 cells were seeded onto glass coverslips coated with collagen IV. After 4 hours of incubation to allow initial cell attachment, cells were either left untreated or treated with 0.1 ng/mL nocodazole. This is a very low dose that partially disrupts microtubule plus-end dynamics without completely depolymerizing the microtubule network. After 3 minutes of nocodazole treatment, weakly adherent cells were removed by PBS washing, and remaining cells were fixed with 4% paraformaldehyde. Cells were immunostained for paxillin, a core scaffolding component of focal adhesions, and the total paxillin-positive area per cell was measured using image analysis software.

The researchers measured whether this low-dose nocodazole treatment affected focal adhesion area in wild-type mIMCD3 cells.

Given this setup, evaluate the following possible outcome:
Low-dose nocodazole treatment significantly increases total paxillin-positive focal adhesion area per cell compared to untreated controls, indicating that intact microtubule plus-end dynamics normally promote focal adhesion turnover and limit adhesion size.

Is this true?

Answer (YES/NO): YES